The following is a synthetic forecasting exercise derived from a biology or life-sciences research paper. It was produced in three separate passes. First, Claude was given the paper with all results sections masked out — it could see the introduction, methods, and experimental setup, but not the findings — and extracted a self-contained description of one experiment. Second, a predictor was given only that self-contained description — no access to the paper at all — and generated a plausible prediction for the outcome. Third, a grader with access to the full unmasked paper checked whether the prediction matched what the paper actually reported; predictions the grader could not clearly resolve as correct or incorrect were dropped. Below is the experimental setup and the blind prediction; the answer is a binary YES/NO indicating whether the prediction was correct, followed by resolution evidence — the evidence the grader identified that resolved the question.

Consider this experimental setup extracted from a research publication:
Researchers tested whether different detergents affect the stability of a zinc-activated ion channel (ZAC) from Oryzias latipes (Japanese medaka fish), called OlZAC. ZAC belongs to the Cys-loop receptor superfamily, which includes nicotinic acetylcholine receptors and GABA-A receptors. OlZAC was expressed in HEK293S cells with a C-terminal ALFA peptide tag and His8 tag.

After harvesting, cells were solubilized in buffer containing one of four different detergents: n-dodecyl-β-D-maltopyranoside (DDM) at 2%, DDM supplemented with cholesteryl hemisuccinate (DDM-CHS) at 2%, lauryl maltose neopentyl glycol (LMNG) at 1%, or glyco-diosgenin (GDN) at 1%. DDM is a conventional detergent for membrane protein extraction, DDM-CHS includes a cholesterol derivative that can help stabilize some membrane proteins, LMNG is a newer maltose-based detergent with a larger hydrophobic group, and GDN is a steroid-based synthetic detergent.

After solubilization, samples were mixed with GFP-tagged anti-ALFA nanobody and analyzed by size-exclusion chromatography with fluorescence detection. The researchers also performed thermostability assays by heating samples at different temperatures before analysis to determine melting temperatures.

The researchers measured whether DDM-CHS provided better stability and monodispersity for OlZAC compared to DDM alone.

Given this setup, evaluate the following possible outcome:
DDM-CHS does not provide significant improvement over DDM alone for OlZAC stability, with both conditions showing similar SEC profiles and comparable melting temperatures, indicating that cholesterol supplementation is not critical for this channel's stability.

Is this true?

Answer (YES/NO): YES